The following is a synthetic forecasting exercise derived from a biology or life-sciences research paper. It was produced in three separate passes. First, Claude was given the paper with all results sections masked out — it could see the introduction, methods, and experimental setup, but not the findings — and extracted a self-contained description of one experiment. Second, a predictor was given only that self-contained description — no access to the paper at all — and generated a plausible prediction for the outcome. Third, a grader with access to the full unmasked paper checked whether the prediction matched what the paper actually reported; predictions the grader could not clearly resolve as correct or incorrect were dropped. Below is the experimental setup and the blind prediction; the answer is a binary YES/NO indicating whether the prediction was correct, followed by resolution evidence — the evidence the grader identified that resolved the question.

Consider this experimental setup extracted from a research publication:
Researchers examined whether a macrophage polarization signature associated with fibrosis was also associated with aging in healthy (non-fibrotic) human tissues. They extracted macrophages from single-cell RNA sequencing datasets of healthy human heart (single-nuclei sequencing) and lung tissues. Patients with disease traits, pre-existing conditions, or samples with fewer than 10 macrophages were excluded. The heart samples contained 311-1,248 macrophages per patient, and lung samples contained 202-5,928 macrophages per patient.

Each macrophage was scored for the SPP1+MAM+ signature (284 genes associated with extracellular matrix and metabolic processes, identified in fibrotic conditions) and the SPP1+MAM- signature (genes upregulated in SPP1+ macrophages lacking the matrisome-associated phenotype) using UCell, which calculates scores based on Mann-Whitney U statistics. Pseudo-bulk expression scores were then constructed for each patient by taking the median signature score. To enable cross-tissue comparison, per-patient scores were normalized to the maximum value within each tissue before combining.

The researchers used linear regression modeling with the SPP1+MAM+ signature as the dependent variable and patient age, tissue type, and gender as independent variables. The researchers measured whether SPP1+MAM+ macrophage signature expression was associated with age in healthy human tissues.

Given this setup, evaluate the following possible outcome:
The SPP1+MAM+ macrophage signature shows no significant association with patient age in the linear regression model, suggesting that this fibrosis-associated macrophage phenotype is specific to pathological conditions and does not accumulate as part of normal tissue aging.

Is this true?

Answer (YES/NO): NO